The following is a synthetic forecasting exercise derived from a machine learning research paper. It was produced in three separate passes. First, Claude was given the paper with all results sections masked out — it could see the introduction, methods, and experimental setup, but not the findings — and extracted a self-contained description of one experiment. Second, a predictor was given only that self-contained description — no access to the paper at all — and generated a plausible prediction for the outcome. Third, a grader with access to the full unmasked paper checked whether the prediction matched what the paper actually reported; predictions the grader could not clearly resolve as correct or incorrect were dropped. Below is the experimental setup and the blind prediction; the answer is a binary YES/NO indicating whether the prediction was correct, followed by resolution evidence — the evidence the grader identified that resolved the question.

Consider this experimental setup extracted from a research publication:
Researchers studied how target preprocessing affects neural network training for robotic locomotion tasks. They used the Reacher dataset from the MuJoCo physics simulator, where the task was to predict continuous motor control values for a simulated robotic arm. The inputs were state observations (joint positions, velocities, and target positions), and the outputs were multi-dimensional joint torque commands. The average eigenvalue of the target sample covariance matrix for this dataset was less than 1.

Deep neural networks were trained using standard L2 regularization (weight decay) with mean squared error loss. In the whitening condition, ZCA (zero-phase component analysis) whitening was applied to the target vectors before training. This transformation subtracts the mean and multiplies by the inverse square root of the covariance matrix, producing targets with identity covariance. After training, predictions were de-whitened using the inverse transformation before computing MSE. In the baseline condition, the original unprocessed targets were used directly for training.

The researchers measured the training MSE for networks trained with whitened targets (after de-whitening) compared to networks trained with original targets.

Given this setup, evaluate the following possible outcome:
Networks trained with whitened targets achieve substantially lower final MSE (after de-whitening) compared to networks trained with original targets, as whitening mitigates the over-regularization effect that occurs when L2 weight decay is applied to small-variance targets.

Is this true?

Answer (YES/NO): YES